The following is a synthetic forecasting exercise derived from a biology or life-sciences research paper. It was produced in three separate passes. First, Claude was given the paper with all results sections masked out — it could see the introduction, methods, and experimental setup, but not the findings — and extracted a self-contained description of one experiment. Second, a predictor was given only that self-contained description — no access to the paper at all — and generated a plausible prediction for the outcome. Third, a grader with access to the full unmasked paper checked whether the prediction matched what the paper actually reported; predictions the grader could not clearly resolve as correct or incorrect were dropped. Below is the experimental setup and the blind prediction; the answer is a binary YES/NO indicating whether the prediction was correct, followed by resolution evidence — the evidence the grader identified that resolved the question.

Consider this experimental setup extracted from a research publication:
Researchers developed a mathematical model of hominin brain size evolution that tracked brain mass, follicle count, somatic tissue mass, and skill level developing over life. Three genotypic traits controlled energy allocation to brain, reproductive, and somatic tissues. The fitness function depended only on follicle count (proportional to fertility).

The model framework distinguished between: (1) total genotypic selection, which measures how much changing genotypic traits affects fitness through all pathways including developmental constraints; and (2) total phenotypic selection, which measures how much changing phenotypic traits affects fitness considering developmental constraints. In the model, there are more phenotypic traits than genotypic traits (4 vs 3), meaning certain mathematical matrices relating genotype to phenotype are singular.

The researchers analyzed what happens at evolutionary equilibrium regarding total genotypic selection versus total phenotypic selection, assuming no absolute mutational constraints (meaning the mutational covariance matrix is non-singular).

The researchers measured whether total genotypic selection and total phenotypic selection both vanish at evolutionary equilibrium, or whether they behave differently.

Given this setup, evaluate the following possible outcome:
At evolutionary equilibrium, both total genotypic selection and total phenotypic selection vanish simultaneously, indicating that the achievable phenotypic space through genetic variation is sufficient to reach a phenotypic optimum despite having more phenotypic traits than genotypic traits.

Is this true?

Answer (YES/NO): NO